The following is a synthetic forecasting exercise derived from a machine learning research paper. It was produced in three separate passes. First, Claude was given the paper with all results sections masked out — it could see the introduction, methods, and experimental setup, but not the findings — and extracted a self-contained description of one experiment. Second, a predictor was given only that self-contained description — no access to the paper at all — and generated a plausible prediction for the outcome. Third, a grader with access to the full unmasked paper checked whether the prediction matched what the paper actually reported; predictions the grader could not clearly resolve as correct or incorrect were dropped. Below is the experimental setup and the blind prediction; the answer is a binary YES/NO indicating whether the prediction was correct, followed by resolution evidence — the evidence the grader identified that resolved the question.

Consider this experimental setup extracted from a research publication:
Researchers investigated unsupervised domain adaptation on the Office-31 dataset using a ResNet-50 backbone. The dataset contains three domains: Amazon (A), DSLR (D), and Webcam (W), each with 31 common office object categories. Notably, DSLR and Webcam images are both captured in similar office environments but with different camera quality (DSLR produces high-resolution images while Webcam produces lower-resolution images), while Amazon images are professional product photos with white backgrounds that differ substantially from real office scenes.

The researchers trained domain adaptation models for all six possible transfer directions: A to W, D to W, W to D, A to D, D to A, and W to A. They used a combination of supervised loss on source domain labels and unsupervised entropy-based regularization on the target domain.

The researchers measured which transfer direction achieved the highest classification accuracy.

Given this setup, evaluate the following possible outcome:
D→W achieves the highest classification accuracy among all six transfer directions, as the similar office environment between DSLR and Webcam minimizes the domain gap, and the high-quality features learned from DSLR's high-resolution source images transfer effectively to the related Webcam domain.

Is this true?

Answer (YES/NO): NO